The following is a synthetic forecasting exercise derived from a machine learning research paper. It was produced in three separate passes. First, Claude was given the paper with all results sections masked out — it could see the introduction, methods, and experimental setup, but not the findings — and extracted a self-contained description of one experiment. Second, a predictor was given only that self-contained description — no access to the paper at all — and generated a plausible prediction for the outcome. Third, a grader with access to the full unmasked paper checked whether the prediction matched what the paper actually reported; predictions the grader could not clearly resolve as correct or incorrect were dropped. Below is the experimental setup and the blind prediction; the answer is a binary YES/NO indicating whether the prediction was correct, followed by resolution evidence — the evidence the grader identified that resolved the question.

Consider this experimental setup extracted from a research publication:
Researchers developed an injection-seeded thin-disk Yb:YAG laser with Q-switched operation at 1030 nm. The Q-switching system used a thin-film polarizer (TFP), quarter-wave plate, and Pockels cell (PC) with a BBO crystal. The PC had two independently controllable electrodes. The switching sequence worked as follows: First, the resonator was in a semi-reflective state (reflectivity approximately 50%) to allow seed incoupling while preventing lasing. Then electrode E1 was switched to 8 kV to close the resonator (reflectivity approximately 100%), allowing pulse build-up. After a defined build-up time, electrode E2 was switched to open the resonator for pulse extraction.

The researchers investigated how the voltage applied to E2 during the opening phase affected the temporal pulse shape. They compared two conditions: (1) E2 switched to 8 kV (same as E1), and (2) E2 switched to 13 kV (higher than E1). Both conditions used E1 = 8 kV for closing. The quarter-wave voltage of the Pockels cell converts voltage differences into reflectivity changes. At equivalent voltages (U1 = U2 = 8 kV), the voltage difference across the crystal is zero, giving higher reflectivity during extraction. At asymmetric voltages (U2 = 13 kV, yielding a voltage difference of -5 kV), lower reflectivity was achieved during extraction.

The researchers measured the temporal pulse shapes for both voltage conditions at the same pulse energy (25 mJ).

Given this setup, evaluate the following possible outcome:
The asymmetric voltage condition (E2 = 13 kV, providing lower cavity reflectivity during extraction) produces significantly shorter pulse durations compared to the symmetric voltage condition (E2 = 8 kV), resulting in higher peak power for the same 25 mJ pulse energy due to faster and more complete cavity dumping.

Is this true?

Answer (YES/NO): YES